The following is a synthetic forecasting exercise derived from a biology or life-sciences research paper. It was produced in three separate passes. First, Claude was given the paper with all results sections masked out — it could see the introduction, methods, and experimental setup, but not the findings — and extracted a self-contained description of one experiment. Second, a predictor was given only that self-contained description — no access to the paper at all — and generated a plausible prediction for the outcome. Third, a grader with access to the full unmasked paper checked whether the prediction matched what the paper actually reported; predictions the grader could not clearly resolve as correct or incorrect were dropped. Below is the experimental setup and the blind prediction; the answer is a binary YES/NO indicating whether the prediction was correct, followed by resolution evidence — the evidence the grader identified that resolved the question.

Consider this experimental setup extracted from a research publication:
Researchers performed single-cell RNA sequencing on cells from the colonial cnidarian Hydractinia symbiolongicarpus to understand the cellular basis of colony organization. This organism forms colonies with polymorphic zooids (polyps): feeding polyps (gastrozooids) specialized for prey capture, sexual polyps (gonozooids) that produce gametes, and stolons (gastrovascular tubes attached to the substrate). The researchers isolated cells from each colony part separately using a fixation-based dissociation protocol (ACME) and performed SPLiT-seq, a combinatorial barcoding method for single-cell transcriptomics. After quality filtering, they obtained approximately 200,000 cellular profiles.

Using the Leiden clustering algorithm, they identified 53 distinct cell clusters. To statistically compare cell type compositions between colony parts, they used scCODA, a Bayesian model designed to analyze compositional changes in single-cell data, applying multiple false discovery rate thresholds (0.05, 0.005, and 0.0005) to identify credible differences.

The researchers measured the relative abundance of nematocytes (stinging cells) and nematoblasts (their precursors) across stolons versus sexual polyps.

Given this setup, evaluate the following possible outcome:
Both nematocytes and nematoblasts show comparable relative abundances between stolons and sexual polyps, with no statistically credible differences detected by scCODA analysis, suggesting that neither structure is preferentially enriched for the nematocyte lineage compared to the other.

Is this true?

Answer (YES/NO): NO